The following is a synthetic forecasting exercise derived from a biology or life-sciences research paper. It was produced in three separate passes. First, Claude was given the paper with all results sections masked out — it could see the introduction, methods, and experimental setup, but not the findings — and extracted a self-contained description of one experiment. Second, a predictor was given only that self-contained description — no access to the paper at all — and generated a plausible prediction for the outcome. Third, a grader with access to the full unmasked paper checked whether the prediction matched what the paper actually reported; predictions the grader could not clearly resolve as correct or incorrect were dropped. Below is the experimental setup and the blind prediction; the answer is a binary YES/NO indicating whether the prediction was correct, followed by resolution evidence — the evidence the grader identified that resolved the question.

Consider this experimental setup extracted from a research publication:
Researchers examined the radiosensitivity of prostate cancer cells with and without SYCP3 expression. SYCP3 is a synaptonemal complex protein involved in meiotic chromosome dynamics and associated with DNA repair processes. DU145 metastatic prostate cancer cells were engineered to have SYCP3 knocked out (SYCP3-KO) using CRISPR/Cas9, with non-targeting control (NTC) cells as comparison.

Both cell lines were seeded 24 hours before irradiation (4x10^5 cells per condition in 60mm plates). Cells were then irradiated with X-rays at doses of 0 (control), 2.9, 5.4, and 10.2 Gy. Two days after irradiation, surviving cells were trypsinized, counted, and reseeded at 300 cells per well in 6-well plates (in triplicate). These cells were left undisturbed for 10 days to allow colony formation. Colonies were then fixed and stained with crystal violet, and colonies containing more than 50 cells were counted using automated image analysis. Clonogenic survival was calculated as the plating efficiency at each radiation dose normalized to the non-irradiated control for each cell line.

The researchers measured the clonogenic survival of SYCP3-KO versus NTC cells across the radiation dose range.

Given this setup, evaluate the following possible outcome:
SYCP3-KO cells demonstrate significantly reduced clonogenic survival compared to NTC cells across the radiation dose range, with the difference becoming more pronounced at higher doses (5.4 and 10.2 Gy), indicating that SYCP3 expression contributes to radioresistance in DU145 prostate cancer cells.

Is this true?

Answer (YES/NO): NO